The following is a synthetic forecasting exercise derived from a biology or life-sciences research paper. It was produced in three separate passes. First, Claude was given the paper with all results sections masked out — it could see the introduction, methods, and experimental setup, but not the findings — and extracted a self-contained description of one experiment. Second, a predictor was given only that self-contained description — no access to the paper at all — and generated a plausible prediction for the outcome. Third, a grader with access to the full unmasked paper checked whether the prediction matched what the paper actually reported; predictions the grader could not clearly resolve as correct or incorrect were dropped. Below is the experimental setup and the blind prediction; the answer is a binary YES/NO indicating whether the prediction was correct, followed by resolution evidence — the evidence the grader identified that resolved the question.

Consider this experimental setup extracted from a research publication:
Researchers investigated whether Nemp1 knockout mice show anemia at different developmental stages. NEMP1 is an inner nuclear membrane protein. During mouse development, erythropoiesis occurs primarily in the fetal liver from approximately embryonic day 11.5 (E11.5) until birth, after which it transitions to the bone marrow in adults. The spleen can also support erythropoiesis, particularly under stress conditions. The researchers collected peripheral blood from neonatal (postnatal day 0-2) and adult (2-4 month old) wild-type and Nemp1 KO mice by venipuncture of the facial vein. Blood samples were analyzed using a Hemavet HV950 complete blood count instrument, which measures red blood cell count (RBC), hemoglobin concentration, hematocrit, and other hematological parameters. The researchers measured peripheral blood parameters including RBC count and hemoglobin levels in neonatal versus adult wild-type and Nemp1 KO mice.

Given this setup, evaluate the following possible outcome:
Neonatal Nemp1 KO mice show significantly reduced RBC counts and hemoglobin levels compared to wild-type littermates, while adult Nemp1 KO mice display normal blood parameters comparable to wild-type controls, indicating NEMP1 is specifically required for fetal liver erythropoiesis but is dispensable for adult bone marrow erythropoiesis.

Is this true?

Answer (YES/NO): NO